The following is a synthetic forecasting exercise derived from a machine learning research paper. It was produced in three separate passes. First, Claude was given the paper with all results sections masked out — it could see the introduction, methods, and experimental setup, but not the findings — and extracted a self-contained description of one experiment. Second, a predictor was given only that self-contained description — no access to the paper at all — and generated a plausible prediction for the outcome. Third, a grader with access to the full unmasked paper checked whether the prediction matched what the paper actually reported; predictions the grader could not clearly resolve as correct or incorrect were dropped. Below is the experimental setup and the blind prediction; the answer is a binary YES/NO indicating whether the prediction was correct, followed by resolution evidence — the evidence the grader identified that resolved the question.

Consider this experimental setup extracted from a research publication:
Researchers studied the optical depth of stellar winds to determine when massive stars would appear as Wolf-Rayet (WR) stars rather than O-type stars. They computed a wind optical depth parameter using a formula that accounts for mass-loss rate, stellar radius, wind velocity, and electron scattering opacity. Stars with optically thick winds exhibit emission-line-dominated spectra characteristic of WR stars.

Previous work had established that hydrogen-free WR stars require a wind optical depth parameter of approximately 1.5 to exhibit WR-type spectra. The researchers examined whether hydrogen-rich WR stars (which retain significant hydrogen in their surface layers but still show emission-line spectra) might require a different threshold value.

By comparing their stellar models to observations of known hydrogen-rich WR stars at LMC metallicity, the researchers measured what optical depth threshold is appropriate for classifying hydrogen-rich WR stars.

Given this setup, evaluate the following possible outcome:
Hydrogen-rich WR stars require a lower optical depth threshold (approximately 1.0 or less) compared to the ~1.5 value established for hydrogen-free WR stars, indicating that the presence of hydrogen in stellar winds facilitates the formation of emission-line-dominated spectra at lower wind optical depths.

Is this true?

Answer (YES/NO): NO